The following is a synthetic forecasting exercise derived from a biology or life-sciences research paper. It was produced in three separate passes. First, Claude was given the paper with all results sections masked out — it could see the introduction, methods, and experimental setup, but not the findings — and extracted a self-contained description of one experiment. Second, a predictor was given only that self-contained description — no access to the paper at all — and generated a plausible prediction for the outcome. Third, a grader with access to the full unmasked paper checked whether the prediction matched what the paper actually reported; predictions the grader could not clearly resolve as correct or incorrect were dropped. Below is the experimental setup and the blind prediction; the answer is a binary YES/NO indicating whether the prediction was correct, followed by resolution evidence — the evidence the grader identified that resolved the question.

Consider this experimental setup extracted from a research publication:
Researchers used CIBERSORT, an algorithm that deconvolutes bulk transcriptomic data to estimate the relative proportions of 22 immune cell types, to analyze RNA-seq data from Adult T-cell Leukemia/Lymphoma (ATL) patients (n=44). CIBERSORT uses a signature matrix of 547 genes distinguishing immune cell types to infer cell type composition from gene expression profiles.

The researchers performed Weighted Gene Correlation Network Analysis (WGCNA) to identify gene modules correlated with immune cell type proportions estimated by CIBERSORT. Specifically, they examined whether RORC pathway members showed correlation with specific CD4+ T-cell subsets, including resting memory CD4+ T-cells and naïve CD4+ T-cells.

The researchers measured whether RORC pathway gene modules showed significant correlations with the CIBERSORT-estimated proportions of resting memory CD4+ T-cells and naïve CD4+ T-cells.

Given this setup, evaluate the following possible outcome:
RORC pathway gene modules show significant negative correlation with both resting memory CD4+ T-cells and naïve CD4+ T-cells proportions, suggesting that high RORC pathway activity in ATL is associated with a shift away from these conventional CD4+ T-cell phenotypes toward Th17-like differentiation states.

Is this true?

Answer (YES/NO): NO